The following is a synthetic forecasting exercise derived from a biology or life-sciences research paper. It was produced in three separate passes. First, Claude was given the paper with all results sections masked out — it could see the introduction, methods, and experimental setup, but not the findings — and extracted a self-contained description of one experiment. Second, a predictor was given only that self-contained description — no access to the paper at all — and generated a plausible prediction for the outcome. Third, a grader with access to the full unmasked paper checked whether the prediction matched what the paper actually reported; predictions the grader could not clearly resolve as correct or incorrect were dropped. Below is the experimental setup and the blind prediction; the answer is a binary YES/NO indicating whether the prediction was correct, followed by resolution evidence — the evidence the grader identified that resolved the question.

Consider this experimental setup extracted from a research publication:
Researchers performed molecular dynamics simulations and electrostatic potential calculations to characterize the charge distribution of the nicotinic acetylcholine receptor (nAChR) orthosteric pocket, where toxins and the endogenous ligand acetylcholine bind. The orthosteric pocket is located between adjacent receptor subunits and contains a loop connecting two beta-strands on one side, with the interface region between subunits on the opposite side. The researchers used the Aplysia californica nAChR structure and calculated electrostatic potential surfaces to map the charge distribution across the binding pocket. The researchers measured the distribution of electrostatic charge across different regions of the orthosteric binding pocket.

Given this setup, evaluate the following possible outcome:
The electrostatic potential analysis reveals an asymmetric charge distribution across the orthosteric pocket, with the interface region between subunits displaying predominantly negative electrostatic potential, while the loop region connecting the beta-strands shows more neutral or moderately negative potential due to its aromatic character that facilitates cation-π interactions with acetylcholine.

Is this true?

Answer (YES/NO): NO